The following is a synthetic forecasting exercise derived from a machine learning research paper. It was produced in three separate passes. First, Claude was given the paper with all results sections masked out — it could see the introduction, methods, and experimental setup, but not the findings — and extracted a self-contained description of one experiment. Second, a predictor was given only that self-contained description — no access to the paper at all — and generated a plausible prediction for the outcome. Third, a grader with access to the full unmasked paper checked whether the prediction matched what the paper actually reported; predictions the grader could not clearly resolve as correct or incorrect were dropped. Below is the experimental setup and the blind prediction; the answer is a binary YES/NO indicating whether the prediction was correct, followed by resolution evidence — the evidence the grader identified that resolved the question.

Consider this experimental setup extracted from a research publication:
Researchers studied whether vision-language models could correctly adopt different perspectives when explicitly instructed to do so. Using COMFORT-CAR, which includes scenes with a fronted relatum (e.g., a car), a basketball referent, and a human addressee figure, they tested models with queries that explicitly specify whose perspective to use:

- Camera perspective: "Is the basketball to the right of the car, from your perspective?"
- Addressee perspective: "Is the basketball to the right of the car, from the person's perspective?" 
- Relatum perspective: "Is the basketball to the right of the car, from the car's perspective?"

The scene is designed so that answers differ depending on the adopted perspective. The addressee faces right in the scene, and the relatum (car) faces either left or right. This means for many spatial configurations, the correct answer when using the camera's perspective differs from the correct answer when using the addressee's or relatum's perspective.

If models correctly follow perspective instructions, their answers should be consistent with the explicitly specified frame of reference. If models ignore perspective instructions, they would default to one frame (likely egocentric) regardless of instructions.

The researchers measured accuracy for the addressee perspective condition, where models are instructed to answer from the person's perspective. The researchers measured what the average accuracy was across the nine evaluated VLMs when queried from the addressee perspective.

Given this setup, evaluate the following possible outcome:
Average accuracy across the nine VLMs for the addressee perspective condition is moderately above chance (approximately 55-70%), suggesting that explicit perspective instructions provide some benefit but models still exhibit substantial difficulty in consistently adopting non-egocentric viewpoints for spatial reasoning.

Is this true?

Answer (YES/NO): NO